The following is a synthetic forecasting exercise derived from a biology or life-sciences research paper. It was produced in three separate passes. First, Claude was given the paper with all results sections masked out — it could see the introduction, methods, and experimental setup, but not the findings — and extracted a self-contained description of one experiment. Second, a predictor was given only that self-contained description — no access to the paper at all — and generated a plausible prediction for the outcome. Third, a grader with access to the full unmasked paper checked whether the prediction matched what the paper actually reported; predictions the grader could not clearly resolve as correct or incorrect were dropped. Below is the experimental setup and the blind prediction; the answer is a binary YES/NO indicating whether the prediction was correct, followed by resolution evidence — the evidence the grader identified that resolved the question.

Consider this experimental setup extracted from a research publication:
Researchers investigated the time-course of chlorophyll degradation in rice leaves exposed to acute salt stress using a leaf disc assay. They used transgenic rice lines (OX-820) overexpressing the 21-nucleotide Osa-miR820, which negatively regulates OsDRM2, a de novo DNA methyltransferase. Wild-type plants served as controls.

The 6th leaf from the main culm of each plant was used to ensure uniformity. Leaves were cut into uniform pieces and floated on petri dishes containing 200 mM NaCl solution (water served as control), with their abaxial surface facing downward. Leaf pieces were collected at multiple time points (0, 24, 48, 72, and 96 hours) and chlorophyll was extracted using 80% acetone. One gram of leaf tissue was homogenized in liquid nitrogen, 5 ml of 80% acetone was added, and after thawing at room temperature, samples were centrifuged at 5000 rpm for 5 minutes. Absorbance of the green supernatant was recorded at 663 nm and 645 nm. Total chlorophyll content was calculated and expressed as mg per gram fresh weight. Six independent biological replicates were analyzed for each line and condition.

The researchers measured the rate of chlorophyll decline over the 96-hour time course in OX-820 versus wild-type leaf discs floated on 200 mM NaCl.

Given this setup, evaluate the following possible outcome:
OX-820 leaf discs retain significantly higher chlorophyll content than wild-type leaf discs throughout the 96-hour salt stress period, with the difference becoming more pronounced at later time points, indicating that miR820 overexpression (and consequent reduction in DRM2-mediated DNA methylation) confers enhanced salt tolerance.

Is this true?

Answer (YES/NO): NO